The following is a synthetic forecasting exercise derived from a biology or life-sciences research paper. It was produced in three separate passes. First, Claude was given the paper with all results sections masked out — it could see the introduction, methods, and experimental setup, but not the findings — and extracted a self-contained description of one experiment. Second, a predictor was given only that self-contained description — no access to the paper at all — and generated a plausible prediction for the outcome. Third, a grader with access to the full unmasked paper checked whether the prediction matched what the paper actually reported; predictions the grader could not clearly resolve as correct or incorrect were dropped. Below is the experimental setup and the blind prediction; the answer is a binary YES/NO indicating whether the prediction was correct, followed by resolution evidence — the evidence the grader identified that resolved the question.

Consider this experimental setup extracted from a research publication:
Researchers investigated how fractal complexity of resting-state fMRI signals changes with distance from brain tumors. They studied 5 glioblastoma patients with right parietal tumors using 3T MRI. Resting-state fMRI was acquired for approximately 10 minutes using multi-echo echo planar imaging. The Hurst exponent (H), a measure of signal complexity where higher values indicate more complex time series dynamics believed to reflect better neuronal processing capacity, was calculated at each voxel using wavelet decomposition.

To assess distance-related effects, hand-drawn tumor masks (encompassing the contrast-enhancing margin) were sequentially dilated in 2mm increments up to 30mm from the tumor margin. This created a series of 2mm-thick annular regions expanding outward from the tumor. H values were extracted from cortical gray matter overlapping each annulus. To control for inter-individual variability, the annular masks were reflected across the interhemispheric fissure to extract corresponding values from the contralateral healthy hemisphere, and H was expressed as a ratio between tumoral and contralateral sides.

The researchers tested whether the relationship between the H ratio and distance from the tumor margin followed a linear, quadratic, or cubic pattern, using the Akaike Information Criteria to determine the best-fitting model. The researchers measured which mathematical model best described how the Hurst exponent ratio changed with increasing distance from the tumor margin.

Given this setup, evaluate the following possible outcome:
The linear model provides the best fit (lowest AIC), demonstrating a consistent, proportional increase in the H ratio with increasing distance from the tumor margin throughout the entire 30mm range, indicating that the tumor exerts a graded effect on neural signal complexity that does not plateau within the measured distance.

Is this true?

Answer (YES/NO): NO